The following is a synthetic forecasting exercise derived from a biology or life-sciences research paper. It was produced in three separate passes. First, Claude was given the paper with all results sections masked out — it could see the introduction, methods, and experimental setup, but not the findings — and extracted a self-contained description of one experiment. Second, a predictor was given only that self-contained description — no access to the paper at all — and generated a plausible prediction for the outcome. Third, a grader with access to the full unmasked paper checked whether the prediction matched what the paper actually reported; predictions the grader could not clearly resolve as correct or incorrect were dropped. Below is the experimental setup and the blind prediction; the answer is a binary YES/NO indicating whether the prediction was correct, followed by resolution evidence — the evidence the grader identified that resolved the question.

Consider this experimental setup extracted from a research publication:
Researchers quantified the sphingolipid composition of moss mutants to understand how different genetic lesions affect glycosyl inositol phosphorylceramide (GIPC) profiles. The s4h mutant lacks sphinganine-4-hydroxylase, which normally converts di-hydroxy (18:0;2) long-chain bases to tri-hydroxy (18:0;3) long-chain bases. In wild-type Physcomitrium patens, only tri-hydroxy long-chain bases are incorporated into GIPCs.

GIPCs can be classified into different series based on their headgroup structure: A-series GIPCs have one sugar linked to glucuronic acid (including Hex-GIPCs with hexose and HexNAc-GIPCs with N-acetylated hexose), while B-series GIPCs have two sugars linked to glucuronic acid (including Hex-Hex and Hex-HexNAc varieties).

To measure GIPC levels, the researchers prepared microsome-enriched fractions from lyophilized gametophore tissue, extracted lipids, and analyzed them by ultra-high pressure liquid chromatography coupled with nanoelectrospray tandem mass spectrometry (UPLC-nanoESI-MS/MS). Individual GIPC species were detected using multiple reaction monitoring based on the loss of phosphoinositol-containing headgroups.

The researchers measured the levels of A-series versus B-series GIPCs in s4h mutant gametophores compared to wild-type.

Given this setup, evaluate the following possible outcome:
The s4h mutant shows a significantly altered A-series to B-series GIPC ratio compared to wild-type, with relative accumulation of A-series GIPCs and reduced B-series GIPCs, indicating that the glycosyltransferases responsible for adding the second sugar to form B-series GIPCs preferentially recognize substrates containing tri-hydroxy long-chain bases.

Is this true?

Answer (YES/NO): NO